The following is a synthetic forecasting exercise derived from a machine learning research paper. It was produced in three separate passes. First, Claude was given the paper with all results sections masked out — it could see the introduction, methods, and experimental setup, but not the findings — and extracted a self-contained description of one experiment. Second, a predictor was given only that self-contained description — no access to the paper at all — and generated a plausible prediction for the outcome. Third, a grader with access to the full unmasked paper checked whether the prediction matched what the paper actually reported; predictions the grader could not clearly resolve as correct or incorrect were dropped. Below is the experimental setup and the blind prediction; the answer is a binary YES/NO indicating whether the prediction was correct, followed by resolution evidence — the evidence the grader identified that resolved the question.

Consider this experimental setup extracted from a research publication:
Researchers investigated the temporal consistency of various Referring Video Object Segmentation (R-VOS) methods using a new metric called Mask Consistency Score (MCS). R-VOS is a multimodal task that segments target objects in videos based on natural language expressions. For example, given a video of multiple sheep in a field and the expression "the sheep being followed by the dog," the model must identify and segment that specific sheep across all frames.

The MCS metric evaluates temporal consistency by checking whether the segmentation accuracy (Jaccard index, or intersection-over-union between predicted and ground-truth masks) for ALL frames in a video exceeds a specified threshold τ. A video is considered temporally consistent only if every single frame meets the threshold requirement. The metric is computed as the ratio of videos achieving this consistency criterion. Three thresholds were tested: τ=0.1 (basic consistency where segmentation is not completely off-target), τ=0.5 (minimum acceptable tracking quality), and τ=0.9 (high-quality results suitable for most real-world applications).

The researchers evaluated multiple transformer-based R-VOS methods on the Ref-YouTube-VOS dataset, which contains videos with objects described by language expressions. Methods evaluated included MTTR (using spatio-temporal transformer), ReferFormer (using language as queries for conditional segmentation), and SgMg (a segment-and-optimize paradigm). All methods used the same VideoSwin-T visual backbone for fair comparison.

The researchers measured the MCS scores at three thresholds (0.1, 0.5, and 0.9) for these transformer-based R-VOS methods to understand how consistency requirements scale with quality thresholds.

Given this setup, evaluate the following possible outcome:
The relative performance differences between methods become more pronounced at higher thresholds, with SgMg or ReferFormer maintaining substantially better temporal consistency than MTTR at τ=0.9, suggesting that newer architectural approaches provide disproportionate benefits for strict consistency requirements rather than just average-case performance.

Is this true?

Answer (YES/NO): NO